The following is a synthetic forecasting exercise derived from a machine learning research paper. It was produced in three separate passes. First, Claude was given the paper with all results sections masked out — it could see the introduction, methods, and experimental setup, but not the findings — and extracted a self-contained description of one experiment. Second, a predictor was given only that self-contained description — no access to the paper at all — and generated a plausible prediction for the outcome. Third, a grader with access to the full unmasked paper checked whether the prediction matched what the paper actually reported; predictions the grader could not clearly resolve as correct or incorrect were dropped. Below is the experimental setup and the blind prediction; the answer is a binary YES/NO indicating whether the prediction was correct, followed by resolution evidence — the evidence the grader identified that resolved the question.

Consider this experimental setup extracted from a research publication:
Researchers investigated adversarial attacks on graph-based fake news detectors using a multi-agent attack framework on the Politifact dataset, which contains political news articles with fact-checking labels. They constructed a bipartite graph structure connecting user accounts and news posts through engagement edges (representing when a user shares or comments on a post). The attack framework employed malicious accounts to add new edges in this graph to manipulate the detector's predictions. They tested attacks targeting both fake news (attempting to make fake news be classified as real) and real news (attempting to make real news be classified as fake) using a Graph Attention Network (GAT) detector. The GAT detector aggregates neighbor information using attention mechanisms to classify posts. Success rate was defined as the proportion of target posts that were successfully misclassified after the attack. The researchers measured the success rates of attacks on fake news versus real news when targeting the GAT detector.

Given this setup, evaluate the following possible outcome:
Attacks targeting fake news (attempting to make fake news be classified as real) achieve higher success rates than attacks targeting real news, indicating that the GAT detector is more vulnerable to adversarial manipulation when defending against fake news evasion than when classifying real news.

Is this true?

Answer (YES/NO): NO